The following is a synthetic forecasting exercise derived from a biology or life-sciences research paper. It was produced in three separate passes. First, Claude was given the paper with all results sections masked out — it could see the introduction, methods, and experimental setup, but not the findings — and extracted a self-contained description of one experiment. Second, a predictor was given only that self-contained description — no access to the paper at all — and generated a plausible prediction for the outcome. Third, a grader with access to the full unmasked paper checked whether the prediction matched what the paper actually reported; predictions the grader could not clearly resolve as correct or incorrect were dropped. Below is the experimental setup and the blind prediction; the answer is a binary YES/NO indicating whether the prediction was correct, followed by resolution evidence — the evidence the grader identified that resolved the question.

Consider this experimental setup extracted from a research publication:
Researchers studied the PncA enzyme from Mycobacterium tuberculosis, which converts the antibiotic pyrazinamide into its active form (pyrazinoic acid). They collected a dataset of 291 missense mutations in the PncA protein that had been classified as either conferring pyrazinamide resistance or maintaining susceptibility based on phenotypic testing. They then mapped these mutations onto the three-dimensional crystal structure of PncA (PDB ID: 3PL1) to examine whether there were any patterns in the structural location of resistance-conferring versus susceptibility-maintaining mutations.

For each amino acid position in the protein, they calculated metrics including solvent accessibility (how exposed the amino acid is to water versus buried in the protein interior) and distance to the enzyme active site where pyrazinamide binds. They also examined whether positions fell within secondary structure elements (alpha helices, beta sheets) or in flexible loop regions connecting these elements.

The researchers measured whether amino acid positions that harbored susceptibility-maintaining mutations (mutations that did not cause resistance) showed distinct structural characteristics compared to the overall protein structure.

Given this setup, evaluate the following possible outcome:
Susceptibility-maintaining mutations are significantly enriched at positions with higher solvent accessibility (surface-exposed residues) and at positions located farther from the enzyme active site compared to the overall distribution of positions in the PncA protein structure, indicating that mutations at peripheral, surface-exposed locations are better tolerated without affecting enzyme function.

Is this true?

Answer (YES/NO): YES